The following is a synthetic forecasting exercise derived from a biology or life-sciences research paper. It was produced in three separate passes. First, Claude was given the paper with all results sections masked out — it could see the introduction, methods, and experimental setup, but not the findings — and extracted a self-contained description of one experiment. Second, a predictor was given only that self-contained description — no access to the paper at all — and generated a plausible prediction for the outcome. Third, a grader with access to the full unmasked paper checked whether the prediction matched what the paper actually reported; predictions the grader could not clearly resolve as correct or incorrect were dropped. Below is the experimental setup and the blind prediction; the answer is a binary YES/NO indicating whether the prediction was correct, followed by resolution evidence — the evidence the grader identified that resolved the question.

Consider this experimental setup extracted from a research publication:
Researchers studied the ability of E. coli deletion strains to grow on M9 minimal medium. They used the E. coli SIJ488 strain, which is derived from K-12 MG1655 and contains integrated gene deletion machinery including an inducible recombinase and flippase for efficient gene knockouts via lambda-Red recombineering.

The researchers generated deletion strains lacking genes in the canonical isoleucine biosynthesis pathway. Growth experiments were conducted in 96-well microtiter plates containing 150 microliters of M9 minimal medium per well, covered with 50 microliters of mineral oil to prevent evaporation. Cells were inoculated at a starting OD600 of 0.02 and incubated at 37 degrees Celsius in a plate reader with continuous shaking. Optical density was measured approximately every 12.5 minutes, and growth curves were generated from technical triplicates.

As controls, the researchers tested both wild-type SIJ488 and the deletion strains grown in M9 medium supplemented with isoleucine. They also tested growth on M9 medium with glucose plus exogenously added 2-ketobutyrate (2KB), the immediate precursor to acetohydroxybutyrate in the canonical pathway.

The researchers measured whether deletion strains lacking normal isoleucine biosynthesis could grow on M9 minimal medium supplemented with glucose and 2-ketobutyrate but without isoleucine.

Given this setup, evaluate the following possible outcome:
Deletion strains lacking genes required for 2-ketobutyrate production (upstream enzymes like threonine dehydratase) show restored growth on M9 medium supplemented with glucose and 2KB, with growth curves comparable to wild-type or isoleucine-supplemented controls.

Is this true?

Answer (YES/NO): NO